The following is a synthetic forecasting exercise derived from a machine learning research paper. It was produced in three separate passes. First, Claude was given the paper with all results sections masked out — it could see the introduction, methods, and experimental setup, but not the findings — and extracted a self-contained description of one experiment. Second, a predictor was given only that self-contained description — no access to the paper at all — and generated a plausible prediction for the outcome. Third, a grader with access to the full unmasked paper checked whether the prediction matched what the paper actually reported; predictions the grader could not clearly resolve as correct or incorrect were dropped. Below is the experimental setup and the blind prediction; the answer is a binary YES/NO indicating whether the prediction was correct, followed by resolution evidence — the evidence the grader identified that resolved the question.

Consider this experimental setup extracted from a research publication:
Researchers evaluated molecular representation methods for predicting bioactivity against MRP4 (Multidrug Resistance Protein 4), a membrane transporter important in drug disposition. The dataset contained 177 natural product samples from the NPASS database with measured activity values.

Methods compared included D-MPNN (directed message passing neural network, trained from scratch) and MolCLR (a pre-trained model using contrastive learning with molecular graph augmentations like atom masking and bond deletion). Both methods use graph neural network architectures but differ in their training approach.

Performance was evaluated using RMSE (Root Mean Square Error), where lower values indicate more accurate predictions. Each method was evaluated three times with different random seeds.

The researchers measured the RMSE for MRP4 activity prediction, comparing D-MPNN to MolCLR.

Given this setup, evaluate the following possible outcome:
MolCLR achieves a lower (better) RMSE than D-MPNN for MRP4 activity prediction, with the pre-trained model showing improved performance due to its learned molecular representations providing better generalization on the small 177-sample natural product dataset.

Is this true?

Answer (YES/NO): YES